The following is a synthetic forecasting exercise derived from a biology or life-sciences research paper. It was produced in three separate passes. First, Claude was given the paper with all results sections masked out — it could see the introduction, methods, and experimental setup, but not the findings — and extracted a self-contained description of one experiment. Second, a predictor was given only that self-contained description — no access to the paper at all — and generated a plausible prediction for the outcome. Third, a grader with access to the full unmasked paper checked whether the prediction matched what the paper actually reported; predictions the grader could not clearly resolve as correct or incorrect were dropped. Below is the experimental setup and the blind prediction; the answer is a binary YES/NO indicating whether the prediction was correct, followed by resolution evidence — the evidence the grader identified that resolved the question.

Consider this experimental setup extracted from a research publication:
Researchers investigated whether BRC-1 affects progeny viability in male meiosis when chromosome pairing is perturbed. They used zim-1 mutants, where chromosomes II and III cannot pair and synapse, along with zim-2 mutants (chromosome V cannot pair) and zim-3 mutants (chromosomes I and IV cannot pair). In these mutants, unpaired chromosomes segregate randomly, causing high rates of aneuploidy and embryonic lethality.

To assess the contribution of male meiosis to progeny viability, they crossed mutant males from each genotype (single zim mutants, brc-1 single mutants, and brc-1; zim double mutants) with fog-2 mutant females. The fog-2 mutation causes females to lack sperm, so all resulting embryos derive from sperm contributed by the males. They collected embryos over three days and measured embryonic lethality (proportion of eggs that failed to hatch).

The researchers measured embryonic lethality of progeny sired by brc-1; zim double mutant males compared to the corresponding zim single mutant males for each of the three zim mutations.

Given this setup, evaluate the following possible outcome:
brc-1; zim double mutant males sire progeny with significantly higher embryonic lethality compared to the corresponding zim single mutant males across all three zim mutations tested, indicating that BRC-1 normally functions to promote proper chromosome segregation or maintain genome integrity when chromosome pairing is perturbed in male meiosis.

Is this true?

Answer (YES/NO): NO